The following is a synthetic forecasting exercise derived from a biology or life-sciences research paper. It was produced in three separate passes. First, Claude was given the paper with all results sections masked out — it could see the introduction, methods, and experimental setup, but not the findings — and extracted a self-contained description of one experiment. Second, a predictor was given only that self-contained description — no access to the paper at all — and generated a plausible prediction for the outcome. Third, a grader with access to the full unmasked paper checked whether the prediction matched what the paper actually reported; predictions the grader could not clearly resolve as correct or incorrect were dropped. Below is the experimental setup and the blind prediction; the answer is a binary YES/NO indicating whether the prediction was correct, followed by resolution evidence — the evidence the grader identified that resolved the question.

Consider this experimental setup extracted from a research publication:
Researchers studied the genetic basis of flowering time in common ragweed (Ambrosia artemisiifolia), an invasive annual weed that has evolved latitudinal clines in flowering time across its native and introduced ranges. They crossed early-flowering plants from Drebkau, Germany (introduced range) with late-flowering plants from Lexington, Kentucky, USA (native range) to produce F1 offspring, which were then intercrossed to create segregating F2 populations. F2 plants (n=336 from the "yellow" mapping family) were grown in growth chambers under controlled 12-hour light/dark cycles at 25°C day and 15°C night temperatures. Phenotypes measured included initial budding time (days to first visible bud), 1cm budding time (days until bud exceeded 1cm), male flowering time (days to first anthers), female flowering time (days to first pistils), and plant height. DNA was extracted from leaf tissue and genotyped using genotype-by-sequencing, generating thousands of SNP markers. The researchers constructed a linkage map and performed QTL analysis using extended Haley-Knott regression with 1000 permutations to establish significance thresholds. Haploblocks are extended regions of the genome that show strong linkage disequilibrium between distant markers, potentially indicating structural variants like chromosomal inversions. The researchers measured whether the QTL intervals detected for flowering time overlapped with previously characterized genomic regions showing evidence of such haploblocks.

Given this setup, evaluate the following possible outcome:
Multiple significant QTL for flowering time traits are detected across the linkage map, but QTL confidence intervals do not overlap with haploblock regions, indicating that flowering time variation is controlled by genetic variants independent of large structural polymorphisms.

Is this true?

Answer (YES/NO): NO